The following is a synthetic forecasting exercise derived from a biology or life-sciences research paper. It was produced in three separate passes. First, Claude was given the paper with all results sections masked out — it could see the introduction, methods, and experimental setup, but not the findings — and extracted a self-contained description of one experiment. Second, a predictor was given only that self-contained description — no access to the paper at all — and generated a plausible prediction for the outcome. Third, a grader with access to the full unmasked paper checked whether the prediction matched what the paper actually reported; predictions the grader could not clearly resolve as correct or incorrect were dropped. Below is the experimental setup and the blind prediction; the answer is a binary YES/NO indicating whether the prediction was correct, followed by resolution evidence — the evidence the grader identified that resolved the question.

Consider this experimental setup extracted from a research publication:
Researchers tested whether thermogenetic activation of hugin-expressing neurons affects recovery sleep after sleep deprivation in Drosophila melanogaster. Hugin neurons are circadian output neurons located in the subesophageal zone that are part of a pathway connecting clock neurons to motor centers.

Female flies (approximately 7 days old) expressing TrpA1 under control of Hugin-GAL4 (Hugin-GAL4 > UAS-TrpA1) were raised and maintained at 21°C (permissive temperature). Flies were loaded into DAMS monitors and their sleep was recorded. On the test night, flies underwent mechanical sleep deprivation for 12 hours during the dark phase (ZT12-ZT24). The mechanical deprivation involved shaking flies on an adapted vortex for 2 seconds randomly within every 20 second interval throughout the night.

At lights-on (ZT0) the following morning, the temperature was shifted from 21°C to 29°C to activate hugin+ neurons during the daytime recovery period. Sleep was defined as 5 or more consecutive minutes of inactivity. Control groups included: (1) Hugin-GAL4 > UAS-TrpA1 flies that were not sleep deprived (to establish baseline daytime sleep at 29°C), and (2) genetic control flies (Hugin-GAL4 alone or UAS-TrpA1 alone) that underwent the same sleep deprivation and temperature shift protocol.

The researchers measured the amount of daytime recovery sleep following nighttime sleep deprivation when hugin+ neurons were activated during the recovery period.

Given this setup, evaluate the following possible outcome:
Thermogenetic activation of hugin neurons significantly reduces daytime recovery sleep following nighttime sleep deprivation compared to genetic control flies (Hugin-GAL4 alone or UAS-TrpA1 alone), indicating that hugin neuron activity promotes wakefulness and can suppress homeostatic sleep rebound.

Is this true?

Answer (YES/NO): NO